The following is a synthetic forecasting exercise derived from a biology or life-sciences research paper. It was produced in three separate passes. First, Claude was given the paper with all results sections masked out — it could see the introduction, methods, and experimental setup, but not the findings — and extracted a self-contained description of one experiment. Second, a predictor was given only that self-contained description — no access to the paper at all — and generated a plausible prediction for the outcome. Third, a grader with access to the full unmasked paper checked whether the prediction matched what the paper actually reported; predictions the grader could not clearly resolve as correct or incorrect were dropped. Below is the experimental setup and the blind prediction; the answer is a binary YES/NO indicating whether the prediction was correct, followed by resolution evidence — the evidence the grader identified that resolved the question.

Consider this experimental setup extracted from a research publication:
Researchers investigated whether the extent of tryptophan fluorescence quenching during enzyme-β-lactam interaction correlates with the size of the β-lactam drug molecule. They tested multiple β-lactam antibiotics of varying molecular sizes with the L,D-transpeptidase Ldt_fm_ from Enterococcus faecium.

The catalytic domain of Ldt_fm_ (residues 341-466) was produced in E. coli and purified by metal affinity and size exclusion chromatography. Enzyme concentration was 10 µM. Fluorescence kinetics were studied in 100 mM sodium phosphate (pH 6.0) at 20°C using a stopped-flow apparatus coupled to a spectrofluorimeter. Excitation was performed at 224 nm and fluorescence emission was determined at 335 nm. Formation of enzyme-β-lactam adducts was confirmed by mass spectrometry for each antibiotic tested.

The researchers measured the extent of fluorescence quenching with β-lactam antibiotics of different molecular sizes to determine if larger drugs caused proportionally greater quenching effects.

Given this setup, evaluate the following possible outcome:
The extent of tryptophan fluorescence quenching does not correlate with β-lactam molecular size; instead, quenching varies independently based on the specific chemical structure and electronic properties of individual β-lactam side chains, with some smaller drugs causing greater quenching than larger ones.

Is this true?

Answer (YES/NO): YES